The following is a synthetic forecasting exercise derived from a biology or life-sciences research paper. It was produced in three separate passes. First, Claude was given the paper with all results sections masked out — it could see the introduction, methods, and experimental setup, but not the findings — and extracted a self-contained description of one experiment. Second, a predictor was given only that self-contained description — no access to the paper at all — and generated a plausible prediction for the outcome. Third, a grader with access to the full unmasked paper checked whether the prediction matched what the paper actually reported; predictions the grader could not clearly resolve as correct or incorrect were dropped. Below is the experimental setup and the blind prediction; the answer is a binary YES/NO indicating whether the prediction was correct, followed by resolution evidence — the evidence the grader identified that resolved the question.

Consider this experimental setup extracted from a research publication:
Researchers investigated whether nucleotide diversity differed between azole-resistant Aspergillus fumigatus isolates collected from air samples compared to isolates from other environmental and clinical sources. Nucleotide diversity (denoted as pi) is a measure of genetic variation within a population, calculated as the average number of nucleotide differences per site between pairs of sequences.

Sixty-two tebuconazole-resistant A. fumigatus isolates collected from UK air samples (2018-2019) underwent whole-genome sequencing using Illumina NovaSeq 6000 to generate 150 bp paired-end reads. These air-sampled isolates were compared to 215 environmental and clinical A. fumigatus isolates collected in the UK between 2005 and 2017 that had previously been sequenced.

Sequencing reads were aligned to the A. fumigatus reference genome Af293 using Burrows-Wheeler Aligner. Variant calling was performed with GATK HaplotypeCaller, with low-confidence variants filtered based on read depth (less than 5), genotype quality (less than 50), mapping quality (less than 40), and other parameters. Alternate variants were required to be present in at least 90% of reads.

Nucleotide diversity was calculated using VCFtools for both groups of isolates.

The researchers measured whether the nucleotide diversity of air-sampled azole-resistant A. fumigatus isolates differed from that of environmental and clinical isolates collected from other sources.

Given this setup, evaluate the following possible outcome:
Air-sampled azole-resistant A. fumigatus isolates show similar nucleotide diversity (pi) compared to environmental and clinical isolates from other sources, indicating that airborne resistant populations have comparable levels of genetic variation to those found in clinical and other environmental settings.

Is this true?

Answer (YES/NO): YES